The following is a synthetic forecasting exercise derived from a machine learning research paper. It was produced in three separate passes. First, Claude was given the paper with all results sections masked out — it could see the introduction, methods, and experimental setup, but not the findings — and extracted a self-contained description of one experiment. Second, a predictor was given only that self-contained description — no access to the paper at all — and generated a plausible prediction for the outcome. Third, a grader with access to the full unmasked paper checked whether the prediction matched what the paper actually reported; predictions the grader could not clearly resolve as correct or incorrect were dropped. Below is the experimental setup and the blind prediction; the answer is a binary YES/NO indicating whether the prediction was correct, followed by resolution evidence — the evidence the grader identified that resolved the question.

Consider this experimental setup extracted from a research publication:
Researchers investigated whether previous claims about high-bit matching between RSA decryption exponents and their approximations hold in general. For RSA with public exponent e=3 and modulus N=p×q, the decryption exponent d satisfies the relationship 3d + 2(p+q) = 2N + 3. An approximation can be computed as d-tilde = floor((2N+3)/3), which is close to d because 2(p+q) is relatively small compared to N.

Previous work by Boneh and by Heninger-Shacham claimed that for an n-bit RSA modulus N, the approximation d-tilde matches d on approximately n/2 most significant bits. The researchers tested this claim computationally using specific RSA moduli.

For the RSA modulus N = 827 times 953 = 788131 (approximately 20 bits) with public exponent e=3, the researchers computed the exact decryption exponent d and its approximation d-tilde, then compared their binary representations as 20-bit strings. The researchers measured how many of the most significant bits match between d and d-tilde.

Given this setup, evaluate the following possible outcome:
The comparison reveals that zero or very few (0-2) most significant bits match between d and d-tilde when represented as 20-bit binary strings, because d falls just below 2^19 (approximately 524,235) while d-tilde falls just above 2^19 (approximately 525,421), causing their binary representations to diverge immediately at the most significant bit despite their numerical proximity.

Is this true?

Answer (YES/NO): YES